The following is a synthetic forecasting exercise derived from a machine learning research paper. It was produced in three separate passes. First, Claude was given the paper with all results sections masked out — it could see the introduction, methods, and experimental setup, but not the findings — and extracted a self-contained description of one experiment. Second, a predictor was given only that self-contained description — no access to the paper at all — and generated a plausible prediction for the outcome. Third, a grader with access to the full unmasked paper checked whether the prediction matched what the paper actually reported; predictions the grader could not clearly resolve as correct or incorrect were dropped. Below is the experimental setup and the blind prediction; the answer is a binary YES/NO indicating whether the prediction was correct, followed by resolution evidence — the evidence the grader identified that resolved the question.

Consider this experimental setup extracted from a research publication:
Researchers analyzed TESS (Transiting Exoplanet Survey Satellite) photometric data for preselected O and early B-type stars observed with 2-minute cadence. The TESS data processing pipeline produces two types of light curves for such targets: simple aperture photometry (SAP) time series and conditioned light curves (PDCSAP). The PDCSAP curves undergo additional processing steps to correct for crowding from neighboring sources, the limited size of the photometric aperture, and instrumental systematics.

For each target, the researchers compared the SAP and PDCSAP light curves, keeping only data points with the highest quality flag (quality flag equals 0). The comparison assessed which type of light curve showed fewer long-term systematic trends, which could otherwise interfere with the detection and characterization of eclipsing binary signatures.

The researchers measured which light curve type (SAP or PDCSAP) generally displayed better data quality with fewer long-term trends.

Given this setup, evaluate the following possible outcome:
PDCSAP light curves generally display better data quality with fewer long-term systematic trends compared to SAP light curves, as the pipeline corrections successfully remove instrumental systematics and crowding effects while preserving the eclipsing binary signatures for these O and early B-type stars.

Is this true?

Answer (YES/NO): YES